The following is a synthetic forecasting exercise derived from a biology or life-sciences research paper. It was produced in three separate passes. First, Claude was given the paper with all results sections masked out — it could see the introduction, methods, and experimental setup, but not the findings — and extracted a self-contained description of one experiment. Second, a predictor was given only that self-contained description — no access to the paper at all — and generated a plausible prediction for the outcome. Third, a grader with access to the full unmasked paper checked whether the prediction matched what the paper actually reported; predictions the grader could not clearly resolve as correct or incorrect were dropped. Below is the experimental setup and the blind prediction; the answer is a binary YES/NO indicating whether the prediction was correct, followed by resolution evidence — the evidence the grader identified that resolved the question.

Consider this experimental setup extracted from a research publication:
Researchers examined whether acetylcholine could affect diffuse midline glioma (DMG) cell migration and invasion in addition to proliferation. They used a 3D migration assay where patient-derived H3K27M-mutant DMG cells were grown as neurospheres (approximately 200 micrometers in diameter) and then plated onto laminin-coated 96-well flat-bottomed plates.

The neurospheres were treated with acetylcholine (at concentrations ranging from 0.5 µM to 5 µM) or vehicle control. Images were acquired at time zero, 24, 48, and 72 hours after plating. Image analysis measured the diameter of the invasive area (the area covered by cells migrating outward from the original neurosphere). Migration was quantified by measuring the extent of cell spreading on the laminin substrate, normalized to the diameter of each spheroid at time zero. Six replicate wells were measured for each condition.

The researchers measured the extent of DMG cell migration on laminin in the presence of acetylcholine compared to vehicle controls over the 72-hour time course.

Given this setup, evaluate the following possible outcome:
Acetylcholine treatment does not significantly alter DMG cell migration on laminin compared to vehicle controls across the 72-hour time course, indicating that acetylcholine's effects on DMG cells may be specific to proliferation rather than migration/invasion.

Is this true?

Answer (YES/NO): NO